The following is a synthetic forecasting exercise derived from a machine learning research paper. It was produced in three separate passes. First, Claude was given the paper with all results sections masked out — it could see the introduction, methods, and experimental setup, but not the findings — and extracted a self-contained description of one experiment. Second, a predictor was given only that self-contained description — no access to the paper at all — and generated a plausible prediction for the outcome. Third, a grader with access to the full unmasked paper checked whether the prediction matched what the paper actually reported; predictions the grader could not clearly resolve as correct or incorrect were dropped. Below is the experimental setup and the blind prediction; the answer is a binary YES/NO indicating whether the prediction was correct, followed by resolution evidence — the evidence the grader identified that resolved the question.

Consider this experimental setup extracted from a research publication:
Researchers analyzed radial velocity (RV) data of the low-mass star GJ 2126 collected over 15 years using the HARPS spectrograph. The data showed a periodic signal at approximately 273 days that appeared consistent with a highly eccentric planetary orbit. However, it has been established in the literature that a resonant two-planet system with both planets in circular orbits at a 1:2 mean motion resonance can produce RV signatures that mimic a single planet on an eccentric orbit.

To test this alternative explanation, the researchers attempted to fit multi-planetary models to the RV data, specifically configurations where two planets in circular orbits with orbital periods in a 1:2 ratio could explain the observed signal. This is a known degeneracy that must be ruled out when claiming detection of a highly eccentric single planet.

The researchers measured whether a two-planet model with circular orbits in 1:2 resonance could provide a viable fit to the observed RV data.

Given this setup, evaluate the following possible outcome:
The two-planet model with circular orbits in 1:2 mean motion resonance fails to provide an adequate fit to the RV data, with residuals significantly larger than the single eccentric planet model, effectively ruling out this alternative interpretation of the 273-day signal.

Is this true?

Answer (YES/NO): YES